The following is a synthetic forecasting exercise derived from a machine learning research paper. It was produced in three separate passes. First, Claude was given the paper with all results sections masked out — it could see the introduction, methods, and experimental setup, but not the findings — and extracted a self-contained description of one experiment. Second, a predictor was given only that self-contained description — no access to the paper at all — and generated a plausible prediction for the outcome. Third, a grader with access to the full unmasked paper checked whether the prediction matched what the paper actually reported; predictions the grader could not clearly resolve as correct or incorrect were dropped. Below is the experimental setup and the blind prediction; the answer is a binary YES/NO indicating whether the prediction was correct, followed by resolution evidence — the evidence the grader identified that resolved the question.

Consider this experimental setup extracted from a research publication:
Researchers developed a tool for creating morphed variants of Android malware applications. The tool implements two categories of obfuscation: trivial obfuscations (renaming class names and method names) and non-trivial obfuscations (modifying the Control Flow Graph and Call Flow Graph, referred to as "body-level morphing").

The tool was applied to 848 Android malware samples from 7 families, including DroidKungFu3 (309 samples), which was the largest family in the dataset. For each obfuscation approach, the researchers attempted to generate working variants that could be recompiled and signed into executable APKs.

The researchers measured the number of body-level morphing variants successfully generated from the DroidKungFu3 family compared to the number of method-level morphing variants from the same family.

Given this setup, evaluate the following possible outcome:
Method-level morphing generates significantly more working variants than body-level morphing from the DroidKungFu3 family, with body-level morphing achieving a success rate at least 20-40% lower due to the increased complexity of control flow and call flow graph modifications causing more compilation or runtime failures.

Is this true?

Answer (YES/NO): NO